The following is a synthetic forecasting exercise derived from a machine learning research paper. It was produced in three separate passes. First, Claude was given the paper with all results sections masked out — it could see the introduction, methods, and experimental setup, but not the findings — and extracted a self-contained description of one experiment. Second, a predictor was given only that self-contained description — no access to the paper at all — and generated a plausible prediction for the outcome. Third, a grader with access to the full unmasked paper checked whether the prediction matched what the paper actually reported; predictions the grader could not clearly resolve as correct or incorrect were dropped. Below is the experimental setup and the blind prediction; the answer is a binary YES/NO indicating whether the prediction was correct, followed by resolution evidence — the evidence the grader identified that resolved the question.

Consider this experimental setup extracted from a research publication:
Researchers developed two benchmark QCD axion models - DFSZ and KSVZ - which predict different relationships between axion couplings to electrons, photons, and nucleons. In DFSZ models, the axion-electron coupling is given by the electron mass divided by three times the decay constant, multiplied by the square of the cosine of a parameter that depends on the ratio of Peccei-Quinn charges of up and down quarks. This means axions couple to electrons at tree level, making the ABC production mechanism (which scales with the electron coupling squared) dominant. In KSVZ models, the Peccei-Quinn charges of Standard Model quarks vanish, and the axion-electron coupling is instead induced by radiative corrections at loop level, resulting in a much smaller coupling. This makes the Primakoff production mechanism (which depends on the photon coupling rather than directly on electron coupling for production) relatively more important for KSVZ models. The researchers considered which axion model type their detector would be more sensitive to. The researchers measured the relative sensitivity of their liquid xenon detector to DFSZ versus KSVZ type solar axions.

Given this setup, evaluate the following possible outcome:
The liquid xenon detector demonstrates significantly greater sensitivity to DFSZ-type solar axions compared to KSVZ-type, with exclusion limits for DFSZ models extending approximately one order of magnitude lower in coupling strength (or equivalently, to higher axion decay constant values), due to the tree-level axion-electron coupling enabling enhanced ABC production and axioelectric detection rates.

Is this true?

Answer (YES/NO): NO